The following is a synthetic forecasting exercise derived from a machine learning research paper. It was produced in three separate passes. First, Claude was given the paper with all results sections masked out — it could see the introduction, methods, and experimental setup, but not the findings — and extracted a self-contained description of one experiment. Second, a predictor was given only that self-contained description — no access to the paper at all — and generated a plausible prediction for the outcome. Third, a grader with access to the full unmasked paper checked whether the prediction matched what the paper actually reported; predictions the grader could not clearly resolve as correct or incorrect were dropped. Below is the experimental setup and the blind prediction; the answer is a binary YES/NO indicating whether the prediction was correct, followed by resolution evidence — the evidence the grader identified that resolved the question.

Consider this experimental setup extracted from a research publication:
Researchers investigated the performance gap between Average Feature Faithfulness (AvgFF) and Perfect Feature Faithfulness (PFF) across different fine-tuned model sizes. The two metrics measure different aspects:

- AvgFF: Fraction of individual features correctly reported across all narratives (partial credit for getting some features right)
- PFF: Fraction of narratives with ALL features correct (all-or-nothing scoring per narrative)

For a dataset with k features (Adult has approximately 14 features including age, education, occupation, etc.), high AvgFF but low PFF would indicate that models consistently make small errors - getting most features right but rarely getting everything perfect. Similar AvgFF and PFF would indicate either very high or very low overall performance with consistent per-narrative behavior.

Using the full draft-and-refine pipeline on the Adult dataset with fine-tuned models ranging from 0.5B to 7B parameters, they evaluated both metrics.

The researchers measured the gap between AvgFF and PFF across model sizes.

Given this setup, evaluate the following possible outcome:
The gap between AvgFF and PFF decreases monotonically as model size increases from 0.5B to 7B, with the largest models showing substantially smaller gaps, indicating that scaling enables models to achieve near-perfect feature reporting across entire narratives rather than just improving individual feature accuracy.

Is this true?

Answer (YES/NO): NO